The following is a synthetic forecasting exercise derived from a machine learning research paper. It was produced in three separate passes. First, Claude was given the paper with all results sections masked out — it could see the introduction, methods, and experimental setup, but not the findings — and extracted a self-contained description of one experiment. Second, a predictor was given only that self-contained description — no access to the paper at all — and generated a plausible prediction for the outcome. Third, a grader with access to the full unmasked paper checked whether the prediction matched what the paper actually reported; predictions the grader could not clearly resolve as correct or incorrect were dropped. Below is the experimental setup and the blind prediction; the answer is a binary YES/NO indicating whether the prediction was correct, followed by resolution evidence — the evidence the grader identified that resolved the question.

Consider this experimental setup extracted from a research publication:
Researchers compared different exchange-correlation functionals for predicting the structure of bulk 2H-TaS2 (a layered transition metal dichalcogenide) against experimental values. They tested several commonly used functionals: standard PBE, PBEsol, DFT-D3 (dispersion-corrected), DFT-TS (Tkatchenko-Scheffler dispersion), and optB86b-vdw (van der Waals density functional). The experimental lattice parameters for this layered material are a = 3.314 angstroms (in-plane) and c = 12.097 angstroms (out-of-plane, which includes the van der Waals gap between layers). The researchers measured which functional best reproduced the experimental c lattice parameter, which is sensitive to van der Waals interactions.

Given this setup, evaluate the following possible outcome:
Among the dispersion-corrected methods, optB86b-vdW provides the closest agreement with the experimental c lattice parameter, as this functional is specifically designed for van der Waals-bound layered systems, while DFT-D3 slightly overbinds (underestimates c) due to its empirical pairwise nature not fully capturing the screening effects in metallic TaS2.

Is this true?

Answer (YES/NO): NO